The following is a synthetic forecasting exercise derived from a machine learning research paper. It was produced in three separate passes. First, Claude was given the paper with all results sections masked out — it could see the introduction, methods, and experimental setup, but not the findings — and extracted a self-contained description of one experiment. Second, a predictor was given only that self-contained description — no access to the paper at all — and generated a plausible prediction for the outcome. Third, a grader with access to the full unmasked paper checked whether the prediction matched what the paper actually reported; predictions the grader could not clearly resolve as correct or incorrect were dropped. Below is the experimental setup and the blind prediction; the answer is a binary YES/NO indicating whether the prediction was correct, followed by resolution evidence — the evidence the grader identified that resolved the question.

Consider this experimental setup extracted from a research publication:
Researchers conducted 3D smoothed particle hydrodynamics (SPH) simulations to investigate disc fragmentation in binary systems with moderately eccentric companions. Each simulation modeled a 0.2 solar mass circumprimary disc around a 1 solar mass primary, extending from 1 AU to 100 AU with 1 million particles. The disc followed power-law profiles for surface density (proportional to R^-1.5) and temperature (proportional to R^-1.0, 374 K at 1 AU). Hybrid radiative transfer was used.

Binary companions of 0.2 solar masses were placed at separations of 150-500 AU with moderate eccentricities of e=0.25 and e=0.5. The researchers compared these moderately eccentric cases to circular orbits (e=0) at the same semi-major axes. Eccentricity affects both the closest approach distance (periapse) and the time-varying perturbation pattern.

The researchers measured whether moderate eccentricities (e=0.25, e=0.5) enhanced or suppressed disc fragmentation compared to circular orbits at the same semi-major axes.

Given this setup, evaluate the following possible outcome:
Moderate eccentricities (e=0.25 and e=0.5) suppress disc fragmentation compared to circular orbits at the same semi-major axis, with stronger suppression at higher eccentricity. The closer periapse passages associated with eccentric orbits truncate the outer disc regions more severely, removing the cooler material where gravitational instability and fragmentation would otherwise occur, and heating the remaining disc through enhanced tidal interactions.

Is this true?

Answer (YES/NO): NO